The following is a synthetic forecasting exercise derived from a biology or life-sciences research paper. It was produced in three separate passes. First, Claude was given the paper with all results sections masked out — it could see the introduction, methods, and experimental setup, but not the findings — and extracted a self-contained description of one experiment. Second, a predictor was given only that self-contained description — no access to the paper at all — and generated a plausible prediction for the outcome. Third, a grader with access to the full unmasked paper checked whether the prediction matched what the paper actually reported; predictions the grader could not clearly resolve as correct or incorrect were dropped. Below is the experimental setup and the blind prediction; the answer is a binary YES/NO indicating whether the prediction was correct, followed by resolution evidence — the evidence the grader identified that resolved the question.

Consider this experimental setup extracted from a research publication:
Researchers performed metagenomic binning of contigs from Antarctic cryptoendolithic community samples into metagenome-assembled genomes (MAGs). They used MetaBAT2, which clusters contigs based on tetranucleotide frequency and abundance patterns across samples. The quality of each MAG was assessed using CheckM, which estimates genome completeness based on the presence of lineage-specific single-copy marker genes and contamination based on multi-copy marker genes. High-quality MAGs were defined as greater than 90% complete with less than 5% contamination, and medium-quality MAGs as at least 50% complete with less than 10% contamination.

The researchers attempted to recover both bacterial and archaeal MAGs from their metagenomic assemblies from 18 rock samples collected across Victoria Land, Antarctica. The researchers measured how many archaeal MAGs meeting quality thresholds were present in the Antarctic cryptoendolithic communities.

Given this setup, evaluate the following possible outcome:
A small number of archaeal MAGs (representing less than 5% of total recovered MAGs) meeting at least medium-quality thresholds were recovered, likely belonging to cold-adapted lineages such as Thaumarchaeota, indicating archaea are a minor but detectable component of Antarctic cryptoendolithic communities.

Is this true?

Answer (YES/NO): NO